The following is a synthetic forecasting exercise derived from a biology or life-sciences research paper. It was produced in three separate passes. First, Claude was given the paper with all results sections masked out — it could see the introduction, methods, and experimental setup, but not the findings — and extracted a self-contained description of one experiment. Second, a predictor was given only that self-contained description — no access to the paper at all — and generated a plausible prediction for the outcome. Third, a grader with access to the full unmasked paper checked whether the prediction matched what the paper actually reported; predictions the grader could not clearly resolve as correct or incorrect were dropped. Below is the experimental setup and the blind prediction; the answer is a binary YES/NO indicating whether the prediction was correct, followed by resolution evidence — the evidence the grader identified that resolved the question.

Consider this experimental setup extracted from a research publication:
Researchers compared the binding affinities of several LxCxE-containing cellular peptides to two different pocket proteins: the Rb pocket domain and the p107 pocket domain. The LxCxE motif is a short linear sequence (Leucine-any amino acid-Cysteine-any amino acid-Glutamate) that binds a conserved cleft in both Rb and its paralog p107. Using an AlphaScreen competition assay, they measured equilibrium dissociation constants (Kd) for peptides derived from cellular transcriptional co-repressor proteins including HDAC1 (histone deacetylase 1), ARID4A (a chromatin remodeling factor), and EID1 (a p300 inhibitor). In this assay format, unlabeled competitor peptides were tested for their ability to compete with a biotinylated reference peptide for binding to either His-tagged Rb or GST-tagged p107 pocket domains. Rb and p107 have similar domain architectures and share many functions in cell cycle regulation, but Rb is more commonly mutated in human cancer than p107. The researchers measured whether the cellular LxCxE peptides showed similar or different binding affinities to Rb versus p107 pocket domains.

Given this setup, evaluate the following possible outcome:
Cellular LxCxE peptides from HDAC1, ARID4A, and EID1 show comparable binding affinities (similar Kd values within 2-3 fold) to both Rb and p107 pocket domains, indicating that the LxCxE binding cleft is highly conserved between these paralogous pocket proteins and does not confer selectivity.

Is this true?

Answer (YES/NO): NO